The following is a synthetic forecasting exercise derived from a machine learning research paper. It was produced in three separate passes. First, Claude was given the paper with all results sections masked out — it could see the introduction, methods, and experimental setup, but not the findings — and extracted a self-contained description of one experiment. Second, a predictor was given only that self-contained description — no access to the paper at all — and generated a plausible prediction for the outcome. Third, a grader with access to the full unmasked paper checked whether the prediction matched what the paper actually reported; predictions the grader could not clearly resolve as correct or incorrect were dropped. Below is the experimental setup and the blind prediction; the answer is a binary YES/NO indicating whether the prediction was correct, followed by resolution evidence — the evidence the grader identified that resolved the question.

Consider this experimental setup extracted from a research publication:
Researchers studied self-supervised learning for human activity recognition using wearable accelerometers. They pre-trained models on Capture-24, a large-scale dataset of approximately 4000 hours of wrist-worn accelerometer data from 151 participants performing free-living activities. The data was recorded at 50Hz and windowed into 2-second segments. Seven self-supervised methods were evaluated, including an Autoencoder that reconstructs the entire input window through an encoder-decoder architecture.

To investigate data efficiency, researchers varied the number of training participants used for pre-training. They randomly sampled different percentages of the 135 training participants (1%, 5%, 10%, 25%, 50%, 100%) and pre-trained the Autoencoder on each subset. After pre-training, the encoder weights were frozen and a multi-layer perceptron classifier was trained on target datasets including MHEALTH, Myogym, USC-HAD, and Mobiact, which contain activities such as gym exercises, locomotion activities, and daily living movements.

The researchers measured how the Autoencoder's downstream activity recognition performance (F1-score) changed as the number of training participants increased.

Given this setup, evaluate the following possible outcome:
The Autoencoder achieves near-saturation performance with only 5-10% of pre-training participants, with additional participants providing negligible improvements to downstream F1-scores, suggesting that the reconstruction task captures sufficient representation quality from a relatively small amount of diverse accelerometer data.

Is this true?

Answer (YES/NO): NO